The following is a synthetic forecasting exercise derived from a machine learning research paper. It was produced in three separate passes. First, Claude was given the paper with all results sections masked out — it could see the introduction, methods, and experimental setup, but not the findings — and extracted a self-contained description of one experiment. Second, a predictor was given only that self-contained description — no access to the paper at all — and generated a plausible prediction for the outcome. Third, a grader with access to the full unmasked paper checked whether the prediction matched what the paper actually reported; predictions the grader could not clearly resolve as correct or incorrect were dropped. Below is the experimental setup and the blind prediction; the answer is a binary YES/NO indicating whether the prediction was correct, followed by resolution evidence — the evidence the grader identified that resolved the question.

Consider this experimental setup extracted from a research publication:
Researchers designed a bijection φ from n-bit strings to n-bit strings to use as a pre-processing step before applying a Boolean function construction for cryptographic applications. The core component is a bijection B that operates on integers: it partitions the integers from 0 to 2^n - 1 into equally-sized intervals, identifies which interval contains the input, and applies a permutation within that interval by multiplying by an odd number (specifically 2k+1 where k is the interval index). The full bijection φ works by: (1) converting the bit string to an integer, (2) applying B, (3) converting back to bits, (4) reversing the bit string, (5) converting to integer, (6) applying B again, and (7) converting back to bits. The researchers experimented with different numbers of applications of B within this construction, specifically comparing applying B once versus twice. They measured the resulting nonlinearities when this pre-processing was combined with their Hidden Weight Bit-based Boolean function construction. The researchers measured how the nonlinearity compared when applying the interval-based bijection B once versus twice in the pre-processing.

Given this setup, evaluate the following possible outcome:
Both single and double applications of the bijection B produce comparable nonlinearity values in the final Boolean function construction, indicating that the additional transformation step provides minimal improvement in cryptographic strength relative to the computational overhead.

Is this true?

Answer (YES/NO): NO